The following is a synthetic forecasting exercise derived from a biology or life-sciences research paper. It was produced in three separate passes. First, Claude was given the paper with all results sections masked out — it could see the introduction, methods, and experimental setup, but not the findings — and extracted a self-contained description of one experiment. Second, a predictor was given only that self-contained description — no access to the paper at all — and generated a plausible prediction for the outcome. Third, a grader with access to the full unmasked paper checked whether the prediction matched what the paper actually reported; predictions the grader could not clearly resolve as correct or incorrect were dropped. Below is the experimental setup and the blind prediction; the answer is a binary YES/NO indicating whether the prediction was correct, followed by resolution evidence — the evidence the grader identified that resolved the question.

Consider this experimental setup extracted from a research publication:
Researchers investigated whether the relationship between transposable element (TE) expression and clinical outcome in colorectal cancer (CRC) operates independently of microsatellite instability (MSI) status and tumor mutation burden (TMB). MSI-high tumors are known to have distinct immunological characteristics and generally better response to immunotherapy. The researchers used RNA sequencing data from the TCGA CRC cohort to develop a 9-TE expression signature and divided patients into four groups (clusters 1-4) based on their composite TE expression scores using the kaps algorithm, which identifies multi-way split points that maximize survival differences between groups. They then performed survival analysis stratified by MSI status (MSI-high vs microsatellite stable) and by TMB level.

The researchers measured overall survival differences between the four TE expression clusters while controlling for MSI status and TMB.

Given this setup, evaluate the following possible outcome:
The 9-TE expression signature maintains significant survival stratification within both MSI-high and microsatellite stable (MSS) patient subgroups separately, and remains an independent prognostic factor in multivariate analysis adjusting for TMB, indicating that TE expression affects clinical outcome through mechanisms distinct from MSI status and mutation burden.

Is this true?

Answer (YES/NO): YES